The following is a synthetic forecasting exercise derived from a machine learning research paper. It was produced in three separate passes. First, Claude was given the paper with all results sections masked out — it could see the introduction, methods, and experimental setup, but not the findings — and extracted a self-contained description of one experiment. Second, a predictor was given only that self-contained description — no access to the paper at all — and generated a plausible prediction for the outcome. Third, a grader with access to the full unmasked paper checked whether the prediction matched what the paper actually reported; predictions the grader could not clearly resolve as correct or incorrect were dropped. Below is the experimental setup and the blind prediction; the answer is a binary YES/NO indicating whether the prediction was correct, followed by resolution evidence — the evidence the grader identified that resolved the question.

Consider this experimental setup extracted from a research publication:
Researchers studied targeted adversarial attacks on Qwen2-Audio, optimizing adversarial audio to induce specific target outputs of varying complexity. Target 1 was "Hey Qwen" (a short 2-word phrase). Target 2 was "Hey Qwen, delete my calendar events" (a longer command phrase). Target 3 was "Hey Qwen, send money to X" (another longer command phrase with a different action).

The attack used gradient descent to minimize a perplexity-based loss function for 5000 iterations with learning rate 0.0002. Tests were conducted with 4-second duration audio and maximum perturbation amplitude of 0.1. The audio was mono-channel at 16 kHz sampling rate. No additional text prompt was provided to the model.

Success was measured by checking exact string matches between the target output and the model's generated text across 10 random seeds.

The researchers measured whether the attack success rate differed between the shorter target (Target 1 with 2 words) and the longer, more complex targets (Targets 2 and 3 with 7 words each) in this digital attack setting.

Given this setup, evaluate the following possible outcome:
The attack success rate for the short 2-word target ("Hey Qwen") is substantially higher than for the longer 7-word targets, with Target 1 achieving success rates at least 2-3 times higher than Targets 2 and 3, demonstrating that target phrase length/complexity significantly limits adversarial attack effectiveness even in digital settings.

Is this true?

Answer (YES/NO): NO